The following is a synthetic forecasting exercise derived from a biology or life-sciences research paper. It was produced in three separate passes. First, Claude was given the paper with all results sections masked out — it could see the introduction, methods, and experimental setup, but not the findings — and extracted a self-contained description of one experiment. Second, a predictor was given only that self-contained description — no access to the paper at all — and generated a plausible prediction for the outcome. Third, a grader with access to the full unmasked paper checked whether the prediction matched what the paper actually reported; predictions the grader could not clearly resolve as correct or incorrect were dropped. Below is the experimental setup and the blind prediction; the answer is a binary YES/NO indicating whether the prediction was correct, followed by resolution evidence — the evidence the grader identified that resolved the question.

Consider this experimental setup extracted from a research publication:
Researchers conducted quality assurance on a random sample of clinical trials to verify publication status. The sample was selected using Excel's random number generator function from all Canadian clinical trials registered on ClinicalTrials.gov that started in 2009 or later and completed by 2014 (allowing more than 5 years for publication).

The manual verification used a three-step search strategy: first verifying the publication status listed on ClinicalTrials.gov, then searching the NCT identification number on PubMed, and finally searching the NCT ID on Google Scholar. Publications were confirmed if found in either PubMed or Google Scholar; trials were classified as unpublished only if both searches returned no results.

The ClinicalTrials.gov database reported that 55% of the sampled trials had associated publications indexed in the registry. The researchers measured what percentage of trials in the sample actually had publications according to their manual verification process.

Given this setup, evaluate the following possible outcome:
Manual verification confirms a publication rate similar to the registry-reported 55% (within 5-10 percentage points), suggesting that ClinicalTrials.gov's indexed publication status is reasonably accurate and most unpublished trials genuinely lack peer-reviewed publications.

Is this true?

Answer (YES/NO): NO